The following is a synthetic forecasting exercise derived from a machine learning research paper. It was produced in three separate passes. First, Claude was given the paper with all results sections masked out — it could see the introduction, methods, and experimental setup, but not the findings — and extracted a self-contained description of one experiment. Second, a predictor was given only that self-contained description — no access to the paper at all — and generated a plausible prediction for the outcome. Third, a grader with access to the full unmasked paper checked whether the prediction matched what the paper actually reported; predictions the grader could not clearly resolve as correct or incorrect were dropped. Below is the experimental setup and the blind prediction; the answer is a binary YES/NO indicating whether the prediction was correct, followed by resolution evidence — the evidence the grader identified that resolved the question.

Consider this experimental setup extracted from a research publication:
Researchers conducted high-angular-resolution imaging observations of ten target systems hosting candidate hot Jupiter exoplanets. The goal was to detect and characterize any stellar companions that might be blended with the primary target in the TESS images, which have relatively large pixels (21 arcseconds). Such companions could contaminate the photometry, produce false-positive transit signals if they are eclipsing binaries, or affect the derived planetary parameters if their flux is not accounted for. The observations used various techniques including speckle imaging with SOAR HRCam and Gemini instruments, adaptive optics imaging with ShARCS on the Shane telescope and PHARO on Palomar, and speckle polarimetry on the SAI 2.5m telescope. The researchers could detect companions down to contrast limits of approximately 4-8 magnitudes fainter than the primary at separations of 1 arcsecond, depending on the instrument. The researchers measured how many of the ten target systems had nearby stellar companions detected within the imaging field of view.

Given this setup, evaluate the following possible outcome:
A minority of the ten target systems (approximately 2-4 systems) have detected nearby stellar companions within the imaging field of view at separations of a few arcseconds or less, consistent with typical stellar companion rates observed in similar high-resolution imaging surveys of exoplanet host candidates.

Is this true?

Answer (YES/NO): YES